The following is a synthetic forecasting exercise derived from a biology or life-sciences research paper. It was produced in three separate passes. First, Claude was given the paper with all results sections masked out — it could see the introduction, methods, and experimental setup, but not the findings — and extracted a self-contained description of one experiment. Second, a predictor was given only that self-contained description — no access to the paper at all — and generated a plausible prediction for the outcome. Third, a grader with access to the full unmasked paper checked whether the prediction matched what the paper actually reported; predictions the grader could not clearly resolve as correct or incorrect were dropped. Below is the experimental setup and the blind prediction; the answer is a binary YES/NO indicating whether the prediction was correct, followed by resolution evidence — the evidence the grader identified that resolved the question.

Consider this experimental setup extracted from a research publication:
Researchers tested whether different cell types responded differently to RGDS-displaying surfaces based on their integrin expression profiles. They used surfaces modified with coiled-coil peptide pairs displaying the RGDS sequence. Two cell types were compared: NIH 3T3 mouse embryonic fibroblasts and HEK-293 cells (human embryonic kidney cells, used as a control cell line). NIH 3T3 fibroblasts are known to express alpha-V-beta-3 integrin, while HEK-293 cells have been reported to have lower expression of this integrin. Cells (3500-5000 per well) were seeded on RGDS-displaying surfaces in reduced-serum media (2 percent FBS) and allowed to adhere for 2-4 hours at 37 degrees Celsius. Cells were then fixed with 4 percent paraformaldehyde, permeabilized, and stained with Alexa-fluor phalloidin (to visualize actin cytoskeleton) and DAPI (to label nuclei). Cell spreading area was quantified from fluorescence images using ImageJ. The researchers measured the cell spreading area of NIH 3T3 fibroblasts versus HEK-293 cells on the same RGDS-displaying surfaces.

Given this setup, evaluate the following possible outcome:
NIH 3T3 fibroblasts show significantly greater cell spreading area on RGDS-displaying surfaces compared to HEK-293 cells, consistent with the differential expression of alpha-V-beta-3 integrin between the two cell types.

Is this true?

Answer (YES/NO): YES